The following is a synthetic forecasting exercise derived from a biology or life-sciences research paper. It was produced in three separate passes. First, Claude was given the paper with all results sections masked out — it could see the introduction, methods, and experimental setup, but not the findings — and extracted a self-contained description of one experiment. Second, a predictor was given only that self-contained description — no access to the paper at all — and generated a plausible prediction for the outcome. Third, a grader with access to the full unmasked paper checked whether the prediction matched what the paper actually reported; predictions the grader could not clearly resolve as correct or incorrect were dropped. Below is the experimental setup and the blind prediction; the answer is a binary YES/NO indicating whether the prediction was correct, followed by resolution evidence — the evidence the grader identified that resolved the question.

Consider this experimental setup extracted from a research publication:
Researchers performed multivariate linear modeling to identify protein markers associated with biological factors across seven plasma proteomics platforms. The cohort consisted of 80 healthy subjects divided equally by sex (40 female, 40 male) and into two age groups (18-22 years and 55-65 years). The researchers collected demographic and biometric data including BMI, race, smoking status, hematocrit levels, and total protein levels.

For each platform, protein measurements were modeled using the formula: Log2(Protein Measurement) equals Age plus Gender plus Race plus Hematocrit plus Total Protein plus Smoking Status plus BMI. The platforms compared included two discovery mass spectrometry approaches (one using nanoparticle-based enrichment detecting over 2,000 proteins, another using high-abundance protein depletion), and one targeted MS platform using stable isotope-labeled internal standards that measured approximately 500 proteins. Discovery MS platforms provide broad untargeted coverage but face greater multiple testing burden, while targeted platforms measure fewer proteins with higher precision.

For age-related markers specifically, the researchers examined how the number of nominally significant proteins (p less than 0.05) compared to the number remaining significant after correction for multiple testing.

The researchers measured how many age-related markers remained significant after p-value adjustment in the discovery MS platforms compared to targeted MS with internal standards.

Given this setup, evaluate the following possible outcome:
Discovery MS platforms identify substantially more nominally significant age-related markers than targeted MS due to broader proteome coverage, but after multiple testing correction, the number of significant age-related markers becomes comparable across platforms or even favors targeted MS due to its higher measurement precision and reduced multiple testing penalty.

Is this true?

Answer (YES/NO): YES